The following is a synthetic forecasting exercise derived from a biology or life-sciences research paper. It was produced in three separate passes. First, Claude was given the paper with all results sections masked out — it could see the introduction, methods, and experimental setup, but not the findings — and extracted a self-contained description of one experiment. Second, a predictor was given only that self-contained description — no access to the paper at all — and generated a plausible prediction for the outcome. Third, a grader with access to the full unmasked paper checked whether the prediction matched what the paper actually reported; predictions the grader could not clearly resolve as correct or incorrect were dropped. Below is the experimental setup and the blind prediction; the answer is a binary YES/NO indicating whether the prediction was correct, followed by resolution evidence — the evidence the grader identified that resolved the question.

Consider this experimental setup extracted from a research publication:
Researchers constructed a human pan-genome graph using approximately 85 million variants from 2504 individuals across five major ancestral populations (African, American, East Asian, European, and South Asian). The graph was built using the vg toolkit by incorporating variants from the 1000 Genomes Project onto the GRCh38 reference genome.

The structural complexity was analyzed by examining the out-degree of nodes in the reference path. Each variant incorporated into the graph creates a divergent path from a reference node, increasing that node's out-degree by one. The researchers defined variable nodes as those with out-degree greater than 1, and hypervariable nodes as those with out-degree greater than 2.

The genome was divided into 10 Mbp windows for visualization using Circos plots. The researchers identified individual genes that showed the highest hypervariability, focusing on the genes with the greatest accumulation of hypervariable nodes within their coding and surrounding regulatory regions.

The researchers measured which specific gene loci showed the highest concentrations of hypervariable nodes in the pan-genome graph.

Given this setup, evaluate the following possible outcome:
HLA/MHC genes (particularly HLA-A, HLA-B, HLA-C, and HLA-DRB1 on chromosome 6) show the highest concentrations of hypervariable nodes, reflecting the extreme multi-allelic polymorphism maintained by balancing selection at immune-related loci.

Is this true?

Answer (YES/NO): NO